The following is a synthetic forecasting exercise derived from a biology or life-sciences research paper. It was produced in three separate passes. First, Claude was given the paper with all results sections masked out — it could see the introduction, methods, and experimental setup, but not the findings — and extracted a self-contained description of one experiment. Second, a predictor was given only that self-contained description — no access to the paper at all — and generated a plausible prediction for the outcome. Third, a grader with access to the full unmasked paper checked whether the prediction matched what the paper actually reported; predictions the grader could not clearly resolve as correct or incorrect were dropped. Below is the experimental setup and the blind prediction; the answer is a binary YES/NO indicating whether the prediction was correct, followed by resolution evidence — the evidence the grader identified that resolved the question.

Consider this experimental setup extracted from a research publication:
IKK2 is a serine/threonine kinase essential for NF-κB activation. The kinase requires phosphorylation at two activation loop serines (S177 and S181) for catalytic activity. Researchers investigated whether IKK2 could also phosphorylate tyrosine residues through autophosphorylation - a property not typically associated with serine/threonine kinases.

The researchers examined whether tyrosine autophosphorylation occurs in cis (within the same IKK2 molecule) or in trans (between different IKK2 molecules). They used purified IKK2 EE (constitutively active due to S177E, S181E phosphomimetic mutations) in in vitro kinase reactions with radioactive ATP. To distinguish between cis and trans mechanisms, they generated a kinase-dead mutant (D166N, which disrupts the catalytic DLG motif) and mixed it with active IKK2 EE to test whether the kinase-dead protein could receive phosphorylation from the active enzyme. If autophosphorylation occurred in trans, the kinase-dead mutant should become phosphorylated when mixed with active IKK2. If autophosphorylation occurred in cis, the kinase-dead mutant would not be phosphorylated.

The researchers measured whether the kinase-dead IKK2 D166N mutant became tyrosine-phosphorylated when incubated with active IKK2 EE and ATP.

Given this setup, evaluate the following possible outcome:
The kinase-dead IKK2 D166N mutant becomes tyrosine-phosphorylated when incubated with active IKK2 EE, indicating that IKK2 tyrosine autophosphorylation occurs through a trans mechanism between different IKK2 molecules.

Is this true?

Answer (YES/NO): NO